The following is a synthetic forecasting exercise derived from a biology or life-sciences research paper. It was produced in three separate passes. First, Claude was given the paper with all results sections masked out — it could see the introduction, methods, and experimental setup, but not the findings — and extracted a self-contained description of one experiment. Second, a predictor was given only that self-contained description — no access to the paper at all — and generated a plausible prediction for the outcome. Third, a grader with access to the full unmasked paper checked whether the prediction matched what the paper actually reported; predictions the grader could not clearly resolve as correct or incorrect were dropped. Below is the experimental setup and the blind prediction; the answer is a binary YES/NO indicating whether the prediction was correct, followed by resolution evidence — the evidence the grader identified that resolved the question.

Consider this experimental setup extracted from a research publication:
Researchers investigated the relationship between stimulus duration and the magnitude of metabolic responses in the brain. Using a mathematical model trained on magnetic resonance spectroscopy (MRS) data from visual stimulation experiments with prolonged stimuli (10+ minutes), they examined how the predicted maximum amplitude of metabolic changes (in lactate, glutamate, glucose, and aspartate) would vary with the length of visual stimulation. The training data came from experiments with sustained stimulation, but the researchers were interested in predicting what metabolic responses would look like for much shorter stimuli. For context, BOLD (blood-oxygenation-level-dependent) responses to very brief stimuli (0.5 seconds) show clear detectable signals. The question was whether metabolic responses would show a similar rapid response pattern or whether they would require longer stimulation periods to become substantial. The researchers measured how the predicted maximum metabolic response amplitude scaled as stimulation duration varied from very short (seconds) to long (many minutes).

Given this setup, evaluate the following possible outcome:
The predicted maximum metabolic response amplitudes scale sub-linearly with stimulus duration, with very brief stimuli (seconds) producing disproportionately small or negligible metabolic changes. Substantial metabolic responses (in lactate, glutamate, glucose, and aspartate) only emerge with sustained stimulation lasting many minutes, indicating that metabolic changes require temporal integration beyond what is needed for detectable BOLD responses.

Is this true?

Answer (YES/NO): YES